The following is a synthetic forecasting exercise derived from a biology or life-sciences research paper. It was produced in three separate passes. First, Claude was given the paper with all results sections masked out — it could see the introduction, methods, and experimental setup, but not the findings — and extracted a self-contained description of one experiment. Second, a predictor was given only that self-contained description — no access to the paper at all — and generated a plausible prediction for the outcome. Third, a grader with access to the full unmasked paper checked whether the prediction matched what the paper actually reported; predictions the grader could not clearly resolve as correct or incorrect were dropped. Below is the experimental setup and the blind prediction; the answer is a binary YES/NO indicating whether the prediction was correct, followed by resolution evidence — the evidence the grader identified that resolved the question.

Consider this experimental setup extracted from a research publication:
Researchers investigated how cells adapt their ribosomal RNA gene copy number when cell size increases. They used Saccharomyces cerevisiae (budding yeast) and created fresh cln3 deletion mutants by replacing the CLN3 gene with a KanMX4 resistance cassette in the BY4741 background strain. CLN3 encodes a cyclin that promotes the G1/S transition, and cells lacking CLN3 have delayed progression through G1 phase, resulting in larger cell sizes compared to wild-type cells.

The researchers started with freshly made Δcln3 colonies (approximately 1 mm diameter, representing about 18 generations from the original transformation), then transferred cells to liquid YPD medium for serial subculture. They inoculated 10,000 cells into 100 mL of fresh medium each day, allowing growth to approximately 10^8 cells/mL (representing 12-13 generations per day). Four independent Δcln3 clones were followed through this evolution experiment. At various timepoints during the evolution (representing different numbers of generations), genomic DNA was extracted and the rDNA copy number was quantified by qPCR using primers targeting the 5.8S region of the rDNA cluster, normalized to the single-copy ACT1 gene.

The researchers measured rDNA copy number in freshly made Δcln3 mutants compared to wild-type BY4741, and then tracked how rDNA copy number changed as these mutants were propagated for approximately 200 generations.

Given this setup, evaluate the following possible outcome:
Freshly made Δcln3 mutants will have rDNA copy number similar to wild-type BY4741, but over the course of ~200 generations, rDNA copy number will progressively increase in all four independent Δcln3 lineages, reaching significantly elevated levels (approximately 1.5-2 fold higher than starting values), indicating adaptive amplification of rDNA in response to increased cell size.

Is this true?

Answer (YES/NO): YES